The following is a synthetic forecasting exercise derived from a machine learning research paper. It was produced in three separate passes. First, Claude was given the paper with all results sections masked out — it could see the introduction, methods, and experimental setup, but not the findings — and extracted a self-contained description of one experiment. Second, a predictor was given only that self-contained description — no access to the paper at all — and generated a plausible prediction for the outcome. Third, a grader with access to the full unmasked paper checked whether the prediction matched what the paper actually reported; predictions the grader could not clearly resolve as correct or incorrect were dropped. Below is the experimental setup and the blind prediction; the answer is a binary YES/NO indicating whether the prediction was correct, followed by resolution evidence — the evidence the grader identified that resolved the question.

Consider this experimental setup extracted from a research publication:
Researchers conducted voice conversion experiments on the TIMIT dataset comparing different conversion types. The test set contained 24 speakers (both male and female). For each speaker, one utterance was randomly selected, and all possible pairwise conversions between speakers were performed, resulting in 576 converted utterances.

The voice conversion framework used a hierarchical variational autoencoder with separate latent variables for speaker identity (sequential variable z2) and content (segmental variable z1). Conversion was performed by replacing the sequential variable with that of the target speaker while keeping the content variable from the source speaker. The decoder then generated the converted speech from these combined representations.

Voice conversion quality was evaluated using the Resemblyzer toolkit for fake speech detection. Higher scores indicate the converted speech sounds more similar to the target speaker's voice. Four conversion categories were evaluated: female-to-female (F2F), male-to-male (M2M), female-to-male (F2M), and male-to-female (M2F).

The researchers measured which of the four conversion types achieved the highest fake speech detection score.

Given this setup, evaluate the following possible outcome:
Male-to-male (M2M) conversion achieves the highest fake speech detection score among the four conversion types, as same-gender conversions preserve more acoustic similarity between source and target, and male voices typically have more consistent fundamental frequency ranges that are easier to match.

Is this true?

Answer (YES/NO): NO